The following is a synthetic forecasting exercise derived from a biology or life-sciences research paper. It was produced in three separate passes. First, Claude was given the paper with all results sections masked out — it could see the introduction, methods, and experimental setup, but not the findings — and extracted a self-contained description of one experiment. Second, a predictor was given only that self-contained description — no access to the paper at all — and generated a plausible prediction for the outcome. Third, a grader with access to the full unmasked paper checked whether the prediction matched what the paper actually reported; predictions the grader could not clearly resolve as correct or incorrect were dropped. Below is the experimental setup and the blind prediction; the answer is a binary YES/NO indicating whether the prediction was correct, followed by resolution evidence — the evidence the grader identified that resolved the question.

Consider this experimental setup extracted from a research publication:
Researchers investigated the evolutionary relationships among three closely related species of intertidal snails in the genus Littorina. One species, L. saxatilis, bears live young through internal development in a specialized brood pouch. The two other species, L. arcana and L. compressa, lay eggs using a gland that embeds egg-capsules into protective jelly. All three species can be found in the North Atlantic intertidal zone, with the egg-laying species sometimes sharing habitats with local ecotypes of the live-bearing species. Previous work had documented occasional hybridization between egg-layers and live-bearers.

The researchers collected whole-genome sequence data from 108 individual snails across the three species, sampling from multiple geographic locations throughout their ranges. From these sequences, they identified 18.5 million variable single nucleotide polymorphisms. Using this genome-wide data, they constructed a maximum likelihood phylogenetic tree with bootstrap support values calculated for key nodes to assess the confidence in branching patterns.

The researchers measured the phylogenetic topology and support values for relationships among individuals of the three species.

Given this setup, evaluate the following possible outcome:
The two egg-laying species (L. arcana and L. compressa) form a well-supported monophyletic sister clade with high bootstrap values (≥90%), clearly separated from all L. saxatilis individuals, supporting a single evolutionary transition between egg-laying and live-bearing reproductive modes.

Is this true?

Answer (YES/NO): NO